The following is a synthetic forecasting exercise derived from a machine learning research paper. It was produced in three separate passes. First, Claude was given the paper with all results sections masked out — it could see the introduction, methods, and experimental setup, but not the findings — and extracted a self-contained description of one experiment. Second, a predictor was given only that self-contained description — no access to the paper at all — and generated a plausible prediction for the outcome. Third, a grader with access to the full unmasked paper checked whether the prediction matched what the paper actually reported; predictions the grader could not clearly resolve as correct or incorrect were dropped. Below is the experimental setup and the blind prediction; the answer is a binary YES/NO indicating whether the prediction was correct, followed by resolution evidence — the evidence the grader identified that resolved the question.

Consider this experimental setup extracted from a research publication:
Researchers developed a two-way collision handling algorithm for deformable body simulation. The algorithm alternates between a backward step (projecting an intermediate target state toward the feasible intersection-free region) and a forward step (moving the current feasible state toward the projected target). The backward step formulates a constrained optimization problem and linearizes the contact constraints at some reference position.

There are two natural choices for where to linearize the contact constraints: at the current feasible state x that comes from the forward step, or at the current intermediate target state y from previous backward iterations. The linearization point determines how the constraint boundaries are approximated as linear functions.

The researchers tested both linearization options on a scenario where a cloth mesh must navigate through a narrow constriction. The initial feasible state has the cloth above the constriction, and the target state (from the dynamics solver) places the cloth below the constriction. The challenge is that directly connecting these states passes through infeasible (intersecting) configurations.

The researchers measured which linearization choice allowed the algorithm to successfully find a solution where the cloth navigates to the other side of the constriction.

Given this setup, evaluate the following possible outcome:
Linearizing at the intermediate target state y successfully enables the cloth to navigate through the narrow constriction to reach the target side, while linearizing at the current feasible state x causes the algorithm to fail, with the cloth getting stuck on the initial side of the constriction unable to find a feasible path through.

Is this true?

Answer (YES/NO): NO